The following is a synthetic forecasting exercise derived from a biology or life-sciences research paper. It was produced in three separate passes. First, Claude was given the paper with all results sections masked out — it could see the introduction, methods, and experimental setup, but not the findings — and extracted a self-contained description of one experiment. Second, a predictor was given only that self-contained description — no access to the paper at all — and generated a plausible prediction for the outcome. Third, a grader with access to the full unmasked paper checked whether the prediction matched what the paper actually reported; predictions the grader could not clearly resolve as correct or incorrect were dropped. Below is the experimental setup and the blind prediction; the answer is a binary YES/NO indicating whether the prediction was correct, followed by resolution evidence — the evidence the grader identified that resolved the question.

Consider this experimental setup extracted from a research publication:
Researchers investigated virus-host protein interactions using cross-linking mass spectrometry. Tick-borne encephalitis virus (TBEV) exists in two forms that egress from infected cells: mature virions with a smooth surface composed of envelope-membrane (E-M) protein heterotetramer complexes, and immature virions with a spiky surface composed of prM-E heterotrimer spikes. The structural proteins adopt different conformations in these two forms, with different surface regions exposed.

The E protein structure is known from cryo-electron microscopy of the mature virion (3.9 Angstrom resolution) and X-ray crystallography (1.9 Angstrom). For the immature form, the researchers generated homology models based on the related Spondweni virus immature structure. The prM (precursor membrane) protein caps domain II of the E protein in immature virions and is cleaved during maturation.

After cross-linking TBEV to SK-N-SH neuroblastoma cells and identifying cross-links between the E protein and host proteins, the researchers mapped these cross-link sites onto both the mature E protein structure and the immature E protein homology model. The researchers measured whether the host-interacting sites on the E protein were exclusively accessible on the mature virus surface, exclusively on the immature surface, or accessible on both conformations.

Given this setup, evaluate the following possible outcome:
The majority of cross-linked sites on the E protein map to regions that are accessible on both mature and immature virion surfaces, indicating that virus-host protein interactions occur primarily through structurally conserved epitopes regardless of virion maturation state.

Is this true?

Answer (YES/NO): YES